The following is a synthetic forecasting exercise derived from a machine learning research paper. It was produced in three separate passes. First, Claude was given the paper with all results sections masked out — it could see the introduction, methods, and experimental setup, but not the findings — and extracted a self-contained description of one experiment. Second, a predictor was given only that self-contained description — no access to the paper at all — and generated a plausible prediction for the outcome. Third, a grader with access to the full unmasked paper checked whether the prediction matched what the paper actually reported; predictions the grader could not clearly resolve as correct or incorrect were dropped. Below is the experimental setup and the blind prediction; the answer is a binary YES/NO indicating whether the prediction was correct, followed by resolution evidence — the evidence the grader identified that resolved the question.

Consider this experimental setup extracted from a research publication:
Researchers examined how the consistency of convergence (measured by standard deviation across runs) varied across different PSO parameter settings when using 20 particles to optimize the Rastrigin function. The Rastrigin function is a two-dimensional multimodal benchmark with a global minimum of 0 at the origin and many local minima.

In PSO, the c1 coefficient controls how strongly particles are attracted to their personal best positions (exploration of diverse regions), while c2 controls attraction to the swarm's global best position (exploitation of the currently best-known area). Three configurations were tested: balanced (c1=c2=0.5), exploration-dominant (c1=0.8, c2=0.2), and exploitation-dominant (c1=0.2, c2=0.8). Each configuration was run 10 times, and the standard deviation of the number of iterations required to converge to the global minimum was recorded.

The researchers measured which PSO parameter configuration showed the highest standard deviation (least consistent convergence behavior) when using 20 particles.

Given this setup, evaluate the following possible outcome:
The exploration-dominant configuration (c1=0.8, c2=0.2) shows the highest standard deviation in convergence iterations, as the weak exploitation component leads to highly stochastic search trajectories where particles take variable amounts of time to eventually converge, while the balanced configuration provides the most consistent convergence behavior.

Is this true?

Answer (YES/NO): NO